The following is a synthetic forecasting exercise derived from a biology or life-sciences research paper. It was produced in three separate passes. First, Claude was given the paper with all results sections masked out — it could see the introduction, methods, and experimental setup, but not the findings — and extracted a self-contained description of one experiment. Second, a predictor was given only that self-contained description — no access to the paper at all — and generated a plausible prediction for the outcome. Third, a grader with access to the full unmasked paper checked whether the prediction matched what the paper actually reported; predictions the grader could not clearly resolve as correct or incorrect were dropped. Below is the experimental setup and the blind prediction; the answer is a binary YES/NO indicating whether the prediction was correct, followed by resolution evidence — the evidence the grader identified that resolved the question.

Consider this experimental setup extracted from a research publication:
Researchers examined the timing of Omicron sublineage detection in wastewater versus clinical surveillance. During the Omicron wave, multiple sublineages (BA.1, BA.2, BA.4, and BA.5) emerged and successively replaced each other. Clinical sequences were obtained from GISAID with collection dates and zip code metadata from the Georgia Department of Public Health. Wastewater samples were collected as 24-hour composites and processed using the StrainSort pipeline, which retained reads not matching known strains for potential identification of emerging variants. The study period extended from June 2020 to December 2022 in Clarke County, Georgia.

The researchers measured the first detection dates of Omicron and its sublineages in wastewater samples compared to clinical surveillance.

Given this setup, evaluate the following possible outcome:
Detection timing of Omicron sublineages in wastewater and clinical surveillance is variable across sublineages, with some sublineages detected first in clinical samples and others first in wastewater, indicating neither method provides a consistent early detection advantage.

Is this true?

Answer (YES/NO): NO